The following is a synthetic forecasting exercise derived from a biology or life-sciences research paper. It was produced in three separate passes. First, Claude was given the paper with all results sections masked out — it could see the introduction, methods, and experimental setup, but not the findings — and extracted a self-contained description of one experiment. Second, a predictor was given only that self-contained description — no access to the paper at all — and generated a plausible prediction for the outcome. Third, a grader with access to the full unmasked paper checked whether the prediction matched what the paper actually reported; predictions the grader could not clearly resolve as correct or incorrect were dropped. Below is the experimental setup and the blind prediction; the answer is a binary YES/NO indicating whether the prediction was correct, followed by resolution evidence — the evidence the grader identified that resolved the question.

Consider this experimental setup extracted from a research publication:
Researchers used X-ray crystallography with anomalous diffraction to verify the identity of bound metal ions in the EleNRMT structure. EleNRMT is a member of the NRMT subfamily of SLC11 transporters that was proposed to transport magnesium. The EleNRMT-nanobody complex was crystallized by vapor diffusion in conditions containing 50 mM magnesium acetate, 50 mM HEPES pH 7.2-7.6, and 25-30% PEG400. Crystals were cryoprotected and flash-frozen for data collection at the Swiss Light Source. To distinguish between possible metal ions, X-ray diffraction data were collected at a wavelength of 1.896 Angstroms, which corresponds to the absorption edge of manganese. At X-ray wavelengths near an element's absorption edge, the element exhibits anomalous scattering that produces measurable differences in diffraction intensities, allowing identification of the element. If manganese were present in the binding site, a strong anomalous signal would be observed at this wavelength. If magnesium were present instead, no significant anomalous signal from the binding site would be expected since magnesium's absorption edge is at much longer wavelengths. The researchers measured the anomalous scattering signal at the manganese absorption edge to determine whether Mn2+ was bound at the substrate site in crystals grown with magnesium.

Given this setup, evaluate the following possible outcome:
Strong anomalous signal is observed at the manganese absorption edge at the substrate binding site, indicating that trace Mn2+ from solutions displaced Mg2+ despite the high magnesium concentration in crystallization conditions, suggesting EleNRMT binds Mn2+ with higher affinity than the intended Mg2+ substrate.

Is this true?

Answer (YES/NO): NO